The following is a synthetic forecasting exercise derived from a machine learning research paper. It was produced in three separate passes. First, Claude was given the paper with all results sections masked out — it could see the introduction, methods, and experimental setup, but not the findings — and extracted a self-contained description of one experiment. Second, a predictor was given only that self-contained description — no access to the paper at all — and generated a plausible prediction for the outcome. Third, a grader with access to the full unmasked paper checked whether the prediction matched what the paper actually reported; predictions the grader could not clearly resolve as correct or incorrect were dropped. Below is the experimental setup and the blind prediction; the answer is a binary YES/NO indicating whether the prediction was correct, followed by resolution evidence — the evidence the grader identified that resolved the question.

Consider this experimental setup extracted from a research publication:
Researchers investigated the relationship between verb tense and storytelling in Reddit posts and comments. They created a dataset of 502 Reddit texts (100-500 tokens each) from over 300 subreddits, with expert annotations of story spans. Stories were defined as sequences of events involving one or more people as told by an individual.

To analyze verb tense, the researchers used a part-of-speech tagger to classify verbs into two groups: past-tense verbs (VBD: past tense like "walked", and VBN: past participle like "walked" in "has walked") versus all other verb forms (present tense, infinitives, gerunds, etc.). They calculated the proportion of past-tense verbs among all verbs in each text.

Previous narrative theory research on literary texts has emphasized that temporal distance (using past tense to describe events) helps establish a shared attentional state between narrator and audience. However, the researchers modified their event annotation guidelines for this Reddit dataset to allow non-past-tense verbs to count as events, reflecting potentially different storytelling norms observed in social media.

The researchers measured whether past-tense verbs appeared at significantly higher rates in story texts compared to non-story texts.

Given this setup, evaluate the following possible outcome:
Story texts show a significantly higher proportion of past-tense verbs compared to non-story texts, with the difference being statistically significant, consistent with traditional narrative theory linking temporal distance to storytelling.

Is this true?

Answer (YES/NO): YES